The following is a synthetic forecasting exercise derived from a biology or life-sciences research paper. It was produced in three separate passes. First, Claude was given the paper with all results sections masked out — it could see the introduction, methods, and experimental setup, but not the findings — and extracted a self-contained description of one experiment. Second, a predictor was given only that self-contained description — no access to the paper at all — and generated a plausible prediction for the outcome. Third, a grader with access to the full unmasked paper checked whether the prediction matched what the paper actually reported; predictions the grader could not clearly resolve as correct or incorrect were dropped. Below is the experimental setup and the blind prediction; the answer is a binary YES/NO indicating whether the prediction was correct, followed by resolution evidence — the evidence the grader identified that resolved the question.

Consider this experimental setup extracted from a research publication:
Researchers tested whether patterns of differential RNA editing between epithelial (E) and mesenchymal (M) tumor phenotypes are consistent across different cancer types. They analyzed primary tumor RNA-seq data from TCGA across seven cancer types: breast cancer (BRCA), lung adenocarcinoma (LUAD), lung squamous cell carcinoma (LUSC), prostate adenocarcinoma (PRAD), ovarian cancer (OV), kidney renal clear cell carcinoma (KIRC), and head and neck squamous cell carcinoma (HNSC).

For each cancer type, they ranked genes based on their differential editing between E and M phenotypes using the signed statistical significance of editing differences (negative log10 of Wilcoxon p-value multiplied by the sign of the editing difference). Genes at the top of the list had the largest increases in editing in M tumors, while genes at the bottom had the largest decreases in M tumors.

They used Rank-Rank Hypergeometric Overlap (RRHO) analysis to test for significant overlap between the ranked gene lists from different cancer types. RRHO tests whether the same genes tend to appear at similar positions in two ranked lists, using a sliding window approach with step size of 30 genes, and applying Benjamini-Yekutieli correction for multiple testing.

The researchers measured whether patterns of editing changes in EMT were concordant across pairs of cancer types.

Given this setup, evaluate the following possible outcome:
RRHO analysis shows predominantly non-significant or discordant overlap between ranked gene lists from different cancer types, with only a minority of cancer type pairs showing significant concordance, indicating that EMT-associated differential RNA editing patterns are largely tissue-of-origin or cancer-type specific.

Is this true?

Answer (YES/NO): NO